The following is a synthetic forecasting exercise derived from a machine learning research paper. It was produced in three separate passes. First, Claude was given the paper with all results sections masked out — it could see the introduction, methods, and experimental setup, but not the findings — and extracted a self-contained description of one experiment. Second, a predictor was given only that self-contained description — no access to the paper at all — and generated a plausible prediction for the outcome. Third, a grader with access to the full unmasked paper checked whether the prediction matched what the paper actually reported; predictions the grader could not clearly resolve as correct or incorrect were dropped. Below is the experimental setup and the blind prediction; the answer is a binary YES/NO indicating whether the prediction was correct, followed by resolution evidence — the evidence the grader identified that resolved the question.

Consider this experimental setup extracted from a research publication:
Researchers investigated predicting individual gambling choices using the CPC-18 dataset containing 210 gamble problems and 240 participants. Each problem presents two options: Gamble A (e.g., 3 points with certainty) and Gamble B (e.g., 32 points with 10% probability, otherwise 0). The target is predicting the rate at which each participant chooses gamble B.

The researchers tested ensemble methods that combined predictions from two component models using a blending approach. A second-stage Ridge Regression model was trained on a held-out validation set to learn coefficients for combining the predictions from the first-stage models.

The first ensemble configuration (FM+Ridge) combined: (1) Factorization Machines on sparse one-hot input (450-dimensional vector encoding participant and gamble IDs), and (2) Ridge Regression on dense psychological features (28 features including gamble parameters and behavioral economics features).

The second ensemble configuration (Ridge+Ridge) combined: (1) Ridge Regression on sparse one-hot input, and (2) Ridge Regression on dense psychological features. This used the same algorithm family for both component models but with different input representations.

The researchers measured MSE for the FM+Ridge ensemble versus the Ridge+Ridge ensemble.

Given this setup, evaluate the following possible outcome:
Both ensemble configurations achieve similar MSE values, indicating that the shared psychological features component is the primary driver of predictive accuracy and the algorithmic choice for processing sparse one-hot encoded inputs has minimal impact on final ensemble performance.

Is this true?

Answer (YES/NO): NO